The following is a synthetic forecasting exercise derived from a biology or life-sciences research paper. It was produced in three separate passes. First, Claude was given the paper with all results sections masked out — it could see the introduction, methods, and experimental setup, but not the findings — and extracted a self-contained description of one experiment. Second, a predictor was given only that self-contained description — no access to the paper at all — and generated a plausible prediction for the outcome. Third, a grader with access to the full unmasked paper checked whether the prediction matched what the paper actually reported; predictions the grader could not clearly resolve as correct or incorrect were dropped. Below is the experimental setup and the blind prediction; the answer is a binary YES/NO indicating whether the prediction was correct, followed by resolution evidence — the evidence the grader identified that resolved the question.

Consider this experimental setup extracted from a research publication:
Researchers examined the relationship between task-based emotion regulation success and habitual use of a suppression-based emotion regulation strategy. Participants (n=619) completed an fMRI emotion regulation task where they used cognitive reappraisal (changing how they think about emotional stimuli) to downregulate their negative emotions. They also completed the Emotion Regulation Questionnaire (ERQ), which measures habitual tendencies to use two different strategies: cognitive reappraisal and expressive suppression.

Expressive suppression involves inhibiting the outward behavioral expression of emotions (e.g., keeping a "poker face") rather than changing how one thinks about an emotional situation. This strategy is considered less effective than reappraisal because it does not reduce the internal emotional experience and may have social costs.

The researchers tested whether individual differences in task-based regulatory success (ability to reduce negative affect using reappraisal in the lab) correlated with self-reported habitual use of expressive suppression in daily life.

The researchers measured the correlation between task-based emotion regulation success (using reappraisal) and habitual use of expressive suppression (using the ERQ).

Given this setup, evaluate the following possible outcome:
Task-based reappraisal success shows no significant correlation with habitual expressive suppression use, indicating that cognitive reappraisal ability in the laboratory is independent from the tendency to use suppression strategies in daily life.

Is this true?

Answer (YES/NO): YES